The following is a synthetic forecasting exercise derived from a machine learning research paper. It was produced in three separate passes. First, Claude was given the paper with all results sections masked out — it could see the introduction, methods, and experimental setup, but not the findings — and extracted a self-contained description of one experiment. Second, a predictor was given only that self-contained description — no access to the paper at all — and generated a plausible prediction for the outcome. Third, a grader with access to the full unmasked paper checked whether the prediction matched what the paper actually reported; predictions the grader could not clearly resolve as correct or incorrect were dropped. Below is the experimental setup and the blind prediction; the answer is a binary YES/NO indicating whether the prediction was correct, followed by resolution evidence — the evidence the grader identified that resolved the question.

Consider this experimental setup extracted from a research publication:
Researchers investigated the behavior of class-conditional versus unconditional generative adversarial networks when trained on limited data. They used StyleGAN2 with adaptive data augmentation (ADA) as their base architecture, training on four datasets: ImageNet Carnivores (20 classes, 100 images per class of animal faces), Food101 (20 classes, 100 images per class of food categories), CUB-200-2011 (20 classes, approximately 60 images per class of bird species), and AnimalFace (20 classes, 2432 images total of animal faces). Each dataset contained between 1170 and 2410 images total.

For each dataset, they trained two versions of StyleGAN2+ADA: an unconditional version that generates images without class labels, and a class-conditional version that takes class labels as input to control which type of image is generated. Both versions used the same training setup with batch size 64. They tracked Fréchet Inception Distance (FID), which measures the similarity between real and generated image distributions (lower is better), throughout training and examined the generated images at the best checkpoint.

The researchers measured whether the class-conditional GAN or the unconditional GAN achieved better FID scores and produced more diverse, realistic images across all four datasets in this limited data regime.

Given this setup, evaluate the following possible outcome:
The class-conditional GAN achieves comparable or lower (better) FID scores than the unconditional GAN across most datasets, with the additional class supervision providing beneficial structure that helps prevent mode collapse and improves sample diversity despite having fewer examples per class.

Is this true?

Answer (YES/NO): NO